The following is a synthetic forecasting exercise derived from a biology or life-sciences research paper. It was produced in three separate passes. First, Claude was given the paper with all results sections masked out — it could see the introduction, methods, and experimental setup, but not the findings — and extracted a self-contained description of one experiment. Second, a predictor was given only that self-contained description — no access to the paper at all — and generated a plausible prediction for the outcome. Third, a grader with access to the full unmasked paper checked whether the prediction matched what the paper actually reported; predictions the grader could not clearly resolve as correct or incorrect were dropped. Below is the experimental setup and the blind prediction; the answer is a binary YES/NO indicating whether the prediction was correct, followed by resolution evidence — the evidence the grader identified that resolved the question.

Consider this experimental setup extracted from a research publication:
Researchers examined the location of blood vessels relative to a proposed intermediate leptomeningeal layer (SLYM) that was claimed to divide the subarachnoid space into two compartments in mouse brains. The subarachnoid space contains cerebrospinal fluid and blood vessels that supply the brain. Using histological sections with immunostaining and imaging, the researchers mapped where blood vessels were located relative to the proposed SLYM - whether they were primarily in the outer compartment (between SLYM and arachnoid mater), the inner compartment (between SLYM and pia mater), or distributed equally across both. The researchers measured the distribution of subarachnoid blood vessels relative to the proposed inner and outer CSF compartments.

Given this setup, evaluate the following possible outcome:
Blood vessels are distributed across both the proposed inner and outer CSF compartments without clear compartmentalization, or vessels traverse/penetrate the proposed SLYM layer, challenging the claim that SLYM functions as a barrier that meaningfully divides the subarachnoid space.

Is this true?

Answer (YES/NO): NO